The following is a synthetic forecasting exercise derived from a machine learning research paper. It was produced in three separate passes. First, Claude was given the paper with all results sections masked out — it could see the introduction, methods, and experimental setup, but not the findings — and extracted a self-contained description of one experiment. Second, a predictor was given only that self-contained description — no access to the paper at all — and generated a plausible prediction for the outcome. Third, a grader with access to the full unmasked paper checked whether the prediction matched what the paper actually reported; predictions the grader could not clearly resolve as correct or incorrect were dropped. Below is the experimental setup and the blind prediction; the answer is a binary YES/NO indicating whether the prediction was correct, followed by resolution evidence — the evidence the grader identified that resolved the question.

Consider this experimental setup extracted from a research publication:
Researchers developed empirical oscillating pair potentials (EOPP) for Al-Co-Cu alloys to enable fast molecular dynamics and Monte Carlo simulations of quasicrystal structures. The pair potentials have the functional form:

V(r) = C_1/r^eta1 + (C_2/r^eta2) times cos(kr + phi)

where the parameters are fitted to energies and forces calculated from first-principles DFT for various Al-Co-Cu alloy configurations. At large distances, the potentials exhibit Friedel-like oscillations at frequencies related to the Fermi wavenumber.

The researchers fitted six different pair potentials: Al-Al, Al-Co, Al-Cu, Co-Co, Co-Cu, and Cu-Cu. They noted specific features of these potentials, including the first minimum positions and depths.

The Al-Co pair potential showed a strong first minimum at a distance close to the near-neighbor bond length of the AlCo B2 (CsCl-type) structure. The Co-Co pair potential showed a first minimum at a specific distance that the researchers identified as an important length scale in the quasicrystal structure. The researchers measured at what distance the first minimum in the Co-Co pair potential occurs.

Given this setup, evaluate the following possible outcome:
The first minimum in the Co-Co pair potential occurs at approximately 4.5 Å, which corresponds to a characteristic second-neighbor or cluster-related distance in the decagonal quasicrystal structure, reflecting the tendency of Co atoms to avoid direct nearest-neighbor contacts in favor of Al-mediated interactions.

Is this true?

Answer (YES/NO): YES